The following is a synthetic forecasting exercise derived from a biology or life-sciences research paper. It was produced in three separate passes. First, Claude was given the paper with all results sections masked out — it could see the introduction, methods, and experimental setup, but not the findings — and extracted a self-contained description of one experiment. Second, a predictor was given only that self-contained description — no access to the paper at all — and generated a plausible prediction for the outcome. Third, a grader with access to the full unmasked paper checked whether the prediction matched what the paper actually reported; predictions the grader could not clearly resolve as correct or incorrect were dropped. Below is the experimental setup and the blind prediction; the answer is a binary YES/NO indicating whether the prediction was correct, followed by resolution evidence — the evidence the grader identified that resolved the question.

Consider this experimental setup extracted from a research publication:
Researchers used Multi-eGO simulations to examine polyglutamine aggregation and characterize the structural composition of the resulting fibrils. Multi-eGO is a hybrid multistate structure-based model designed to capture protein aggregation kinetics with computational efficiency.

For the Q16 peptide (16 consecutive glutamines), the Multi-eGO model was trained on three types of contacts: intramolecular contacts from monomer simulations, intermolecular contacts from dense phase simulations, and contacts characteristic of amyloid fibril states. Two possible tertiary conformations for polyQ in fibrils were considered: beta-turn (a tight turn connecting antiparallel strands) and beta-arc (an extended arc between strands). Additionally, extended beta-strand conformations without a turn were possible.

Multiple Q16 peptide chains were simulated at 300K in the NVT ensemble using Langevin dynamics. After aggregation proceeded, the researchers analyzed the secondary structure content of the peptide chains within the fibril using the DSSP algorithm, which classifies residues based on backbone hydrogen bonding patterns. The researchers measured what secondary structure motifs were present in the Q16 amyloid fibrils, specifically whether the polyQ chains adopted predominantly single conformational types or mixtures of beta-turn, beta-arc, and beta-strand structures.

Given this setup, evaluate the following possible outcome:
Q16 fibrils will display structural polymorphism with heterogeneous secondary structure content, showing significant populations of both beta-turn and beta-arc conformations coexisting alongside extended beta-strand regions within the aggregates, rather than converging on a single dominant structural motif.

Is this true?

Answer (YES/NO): YES